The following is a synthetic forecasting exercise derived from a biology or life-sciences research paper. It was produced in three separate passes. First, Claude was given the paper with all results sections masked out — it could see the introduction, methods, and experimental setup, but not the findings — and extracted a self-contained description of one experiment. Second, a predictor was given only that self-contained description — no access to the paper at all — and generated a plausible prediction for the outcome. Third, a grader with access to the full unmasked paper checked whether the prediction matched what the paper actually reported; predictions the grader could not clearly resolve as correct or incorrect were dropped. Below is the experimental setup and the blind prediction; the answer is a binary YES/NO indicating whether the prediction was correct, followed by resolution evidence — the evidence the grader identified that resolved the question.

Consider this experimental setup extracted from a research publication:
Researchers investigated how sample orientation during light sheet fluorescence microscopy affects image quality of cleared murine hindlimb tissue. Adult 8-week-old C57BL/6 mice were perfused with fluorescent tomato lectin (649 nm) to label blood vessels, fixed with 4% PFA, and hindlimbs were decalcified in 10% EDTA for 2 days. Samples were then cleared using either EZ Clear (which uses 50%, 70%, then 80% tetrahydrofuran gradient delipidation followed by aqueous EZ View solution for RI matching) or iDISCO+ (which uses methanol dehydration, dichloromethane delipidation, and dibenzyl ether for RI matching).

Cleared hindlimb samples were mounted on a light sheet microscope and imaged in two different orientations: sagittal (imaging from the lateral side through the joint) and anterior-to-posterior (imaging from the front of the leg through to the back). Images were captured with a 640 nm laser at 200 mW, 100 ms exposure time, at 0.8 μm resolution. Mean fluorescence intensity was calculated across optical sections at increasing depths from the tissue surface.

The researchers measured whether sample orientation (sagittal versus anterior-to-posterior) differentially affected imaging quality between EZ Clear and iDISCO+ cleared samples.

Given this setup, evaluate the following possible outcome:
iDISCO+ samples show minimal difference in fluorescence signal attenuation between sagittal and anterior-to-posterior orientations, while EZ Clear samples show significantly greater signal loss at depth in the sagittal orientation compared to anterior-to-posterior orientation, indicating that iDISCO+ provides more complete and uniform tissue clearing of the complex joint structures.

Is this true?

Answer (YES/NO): NO